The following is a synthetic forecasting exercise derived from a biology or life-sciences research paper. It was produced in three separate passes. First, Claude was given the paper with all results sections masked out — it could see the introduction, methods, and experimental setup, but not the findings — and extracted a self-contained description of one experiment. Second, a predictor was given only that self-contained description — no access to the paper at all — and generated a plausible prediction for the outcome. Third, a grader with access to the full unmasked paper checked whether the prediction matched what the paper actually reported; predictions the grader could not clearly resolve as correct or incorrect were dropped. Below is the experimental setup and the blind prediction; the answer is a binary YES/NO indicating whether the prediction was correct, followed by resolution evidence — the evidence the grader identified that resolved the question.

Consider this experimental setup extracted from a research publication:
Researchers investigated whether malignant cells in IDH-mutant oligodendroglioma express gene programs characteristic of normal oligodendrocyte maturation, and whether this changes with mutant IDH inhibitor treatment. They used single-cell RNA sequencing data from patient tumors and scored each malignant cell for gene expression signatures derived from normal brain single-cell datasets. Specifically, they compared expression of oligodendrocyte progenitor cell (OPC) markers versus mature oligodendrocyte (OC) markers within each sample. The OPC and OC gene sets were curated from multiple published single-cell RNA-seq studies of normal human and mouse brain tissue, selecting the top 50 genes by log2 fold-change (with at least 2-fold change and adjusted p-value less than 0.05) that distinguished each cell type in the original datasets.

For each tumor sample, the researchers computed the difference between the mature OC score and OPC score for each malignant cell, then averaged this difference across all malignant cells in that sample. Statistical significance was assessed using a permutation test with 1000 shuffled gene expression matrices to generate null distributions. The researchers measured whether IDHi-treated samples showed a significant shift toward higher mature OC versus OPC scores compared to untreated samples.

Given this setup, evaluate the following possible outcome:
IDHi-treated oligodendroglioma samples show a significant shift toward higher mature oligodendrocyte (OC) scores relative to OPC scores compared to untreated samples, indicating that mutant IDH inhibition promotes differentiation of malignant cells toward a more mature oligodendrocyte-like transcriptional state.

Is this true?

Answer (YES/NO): NO